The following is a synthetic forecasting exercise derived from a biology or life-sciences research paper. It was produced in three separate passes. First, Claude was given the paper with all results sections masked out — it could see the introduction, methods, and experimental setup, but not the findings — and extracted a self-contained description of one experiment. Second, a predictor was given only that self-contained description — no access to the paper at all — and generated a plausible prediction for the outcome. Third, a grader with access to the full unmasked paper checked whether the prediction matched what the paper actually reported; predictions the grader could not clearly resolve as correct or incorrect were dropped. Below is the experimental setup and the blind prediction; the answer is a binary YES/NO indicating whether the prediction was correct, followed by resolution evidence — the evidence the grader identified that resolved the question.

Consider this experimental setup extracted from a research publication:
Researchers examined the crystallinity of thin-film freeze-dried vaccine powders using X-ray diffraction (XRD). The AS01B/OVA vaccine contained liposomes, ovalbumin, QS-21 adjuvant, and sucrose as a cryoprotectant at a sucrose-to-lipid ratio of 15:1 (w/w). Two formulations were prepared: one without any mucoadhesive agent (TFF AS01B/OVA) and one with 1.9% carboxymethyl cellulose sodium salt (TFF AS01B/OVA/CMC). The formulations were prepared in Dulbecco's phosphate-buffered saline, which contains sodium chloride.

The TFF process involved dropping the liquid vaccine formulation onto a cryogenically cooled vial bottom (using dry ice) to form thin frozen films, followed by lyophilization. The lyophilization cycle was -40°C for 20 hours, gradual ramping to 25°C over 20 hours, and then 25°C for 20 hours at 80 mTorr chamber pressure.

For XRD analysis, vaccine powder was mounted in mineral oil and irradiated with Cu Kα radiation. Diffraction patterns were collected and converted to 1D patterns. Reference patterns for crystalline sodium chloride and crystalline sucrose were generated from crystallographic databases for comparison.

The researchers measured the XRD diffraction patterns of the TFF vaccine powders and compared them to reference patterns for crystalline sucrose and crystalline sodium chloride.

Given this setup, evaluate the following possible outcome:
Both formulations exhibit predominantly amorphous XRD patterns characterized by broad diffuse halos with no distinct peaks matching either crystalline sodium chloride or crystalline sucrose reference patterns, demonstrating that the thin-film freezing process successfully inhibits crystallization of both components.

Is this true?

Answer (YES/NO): NO